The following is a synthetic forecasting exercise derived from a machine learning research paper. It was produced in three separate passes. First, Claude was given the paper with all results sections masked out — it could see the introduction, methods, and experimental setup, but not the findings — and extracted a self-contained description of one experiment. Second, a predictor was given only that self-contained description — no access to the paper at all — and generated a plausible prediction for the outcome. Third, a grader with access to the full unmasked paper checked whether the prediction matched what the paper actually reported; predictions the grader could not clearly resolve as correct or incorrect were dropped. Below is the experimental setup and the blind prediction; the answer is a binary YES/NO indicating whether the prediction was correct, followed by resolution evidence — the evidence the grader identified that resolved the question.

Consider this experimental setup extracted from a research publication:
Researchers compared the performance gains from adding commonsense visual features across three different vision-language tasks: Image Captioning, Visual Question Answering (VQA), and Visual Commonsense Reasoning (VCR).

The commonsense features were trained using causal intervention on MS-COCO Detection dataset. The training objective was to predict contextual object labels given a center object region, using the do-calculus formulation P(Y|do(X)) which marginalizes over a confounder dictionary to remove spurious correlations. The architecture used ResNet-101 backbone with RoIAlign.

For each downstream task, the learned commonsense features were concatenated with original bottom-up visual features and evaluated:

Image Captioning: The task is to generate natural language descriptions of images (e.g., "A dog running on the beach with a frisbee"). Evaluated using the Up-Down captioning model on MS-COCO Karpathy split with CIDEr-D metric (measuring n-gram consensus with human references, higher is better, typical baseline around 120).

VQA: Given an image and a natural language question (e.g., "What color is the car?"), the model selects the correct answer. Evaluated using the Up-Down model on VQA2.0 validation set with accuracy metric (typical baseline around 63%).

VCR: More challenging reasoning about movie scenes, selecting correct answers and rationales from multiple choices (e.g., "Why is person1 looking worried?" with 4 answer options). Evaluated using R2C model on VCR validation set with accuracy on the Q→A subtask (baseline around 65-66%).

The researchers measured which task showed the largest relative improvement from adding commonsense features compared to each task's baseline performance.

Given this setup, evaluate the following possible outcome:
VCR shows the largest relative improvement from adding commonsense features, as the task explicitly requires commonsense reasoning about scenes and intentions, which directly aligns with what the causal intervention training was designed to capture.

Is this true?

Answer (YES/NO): NO